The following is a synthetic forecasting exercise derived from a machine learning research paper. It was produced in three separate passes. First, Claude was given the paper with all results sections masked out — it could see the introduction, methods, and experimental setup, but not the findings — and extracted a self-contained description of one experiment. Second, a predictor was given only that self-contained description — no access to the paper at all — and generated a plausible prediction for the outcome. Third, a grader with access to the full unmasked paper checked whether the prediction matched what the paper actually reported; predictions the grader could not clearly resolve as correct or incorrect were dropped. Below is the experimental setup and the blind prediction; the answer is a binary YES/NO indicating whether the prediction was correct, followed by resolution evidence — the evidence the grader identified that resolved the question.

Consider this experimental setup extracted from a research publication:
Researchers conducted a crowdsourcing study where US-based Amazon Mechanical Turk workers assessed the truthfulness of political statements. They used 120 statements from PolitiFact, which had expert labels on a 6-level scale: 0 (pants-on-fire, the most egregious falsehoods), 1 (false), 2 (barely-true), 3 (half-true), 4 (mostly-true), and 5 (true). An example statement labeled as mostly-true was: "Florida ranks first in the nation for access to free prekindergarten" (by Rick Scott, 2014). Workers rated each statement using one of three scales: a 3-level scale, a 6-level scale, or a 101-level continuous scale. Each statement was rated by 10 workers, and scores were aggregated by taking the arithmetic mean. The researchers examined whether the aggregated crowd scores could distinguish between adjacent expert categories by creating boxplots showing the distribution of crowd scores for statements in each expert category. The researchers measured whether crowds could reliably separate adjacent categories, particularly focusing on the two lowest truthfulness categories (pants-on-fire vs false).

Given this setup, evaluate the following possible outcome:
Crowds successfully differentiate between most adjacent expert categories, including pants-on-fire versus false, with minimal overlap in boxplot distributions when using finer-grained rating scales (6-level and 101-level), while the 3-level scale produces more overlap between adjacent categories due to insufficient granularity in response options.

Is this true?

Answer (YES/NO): NO